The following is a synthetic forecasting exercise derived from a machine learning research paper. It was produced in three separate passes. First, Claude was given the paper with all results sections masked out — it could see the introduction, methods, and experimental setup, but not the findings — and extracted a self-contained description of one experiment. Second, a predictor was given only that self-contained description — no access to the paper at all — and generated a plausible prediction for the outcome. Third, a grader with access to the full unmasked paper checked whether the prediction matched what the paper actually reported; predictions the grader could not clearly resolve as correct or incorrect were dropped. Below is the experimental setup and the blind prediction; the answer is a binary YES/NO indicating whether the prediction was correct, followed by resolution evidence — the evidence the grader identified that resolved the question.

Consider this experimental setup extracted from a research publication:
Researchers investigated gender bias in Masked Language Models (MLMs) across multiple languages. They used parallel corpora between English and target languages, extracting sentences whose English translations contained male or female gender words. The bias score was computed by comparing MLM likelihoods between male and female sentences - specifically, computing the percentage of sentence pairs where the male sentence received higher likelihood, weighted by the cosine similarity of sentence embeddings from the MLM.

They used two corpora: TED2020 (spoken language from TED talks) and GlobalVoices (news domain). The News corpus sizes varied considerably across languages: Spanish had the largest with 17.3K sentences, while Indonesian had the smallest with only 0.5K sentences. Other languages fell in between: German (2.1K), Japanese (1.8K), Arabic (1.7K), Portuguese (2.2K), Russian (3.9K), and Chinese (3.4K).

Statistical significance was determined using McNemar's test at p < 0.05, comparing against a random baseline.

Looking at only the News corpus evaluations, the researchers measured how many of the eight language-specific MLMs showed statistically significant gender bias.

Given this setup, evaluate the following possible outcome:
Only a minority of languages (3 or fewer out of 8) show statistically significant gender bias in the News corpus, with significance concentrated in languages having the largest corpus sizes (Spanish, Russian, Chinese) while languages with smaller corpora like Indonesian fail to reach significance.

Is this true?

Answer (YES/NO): NO